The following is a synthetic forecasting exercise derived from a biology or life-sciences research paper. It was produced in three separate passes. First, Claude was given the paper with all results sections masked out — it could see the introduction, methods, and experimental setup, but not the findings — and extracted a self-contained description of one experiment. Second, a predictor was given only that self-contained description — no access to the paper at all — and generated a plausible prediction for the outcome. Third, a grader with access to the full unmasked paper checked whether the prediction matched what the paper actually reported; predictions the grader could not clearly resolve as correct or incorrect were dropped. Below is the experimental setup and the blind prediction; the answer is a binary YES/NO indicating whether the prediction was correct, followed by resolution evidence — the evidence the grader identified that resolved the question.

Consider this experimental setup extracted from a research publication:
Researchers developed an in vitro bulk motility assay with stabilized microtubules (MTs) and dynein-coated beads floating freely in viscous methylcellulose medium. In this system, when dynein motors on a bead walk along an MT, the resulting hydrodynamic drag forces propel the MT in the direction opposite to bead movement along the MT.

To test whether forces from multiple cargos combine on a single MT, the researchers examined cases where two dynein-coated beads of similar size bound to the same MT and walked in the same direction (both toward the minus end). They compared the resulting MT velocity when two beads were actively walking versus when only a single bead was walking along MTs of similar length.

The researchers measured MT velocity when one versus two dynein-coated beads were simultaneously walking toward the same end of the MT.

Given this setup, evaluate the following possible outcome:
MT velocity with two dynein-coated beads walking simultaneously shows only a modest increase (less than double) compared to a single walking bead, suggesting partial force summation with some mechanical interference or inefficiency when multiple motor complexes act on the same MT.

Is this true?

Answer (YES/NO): NO